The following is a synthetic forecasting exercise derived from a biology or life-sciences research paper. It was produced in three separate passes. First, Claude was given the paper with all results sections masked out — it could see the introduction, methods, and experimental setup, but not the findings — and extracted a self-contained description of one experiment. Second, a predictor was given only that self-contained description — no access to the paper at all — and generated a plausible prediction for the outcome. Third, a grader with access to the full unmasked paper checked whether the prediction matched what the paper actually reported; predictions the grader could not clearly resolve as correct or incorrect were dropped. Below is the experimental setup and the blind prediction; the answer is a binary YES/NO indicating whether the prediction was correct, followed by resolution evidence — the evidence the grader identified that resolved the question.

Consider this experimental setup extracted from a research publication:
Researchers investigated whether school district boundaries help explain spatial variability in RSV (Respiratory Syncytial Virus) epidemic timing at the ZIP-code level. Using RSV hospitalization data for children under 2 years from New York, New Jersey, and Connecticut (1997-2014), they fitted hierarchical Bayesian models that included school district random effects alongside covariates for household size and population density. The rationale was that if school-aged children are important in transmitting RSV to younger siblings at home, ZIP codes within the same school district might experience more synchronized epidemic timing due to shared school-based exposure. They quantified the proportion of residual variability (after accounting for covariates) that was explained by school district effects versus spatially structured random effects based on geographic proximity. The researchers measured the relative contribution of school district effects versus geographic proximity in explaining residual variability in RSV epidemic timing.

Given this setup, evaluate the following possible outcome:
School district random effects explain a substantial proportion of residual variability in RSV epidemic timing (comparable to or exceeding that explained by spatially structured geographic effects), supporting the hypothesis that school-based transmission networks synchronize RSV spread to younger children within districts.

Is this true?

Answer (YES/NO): NO